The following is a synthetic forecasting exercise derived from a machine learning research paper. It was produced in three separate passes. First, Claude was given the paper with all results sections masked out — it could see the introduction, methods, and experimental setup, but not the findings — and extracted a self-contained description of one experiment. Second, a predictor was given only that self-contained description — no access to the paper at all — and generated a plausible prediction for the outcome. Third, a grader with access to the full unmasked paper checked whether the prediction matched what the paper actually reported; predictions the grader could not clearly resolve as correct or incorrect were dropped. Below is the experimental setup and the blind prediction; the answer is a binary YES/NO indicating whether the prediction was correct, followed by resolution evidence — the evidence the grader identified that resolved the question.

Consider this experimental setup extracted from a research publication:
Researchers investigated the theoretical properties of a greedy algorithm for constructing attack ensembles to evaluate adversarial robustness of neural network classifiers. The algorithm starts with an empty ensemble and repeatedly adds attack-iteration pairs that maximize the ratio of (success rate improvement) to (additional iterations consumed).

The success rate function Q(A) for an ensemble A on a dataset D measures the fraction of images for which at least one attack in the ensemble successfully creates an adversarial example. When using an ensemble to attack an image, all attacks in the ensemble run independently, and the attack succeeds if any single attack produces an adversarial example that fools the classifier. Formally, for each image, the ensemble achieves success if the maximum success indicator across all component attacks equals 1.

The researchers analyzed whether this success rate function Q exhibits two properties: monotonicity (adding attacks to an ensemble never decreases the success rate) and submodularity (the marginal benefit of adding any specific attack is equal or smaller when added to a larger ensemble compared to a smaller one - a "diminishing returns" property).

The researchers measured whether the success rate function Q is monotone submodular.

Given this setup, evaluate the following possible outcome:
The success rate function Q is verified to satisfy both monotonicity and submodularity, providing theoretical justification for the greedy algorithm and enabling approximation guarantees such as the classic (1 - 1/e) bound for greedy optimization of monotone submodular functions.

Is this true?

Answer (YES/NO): YES